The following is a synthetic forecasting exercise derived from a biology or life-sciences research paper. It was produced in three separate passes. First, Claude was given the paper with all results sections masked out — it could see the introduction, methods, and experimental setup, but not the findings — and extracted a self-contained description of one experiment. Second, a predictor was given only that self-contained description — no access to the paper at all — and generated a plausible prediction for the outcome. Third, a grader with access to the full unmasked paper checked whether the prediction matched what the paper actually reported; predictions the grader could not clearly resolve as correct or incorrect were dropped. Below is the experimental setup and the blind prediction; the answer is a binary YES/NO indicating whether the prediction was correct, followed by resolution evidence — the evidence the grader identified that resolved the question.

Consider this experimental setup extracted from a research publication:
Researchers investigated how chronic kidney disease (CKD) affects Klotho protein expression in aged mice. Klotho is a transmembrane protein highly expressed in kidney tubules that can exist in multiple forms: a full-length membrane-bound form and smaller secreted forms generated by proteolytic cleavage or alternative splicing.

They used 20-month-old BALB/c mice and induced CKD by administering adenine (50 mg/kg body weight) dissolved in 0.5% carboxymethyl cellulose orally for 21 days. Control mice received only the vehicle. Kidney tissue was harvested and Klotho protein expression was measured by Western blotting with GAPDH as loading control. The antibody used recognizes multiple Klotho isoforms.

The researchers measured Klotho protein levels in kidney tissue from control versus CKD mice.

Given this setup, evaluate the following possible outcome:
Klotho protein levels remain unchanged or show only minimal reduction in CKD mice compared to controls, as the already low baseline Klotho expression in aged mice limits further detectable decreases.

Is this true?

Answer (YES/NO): NO